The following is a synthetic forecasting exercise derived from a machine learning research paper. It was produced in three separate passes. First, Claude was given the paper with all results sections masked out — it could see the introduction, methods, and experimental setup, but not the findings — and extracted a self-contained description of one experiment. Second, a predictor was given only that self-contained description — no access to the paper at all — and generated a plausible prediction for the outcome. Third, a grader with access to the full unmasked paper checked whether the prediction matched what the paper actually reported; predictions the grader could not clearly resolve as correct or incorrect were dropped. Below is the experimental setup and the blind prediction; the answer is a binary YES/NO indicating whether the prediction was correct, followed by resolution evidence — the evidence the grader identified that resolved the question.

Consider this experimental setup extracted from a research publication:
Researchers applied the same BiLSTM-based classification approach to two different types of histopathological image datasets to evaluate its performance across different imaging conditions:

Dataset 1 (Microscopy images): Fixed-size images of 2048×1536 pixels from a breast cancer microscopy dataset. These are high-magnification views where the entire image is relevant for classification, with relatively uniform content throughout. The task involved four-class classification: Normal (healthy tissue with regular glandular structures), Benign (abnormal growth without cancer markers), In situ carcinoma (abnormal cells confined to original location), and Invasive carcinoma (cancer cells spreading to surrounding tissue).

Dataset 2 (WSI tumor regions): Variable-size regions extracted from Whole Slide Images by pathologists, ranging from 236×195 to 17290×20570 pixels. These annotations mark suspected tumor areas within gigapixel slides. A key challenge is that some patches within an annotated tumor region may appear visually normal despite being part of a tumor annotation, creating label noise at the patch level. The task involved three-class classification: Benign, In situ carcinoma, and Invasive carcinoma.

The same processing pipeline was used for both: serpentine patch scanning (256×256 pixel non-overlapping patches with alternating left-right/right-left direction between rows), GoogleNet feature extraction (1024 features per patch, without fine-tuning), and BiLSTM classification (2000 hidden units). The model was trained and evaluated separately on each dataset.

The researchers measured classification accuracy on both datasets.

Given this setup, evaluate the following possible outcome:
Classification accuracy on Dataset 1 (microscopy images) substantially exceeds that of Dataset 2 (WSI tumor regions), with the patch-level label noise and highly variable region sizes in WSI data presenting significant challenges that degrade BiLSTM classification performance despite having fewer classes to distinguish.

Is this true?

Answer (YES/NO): NO